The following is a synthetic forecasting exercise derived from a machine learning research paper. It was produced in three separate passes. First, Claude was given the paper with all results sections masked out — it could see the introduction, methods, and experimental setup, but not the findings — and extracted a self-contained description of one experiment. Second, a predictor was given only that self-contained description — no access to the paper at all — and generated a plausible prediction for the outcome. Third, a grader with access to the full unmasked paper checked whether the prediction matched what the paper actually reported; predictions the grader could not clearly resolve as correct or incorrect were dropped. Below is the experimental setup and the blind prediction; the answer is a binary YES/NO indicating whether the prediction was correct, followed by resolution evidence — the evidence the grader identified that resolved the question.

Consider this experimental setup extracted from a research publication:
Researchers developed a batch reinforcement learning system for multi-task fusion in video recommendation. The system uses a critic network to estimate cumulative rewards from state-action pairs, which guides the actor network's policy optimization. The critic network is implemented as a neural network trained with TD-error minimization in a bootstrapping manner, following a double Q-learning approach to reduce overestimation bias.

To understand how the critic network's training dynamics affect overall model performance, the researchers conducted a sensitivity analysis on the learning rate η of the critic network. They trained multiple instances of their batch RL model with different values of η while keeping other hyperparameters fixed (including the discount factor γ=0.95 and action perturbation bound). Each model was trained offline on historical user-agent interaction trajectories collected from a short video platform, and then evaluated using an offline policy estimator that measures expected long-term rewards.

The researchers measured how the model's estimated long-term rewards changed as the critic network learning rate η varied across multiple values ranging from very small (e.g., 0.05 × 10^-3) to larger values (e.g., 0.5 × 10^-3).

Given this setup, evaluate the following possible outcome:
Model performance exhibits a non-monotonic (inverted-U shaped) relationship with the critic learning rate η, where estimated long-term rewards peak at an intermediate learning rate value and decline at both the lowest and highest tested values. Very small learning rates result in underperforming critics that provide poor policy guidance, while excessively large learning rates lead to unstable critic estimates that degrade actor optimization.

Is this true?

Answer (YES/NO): NO